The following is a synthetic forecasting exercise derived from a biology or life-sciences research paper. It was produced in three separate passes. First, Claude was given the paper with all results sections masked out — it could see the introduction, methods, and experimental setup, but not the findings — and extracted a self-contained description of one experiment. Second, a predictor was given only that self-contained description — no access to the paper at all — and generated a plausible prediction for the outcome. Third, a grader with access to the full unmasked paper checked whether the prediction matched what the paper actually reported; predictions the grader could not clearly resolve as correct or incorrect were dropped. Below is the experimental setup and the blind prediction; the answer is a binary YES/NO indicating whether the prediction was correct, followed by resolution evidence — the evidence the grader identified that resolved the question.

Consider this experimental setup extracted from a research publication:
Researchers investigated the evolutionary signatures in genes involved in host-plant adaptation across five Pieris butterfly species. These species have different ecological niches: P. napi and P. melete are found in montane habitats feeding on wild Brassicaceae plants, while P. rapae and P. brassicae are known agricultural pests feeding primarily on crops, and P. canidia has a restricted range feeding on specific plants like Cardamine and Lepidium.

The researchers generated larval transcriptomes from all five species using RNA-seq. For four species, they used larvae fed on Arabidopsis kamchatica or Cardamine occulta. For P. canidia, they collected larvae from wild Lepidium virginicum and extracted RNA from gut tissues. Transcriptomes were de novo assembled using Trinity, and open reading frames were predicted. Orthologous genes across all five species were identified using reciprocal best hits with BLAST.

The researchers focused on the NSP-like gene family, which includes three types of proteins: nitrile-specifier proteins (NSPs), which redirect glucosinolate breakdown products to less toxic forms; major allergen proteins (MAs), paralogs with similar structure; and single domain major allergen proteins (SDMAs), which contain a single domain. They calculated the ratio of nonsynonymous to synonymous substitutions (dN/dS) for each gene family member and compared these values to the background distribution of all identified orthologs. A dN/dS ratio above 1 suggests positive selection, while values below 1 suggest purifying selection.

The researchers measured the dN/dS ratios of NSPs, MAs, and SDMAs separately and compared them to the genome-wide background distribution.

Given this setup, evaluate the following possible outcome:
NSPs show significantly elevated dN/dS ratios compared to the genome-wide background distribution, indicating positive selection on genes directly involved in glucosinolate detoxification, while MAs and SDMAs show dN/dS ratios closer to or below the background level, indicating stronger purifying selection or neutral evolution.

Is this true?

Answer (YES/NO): YES